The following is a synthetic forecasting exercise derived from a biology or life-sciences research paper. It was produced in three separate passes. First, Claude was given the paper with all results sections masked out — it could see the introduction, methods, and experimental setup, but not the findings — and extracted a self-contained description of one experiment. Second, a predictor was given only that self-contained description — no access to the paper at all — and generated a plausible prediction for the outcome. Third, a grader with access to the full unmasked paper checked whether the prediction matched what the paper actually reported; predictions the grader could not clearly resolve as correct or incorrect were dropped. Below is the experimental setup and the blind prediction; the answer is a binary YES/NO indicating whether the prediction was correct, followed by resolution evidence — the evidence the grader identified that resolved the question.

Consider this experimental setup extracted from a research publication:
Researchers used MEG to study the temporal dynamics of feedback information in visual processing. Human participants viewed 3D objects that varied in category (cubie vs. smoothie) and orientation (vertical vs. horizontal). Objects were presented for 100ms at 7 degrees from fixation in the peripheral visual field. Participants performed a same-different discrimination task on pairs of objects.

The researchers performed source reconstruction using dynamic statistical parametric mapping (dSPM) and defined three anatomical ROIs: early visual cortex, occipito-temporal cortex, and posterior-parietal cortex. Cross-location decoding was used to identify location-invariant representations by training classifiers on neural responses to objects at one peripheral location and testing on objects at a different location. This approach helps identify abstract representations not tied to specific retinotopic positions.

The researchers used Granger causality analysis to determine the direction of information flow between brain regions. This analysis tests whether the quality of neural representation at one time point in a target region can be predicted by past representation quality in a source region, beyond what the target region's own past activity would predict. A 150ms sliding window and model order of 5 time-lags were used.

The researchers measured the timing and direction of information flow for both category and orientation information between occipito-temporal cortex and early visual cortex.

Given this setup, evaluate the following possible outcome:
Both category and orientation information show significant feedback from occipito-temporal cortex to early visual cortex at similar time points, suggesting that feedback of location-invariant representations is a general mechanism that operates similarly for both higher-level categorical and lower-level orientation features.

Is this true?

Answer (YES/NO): NO